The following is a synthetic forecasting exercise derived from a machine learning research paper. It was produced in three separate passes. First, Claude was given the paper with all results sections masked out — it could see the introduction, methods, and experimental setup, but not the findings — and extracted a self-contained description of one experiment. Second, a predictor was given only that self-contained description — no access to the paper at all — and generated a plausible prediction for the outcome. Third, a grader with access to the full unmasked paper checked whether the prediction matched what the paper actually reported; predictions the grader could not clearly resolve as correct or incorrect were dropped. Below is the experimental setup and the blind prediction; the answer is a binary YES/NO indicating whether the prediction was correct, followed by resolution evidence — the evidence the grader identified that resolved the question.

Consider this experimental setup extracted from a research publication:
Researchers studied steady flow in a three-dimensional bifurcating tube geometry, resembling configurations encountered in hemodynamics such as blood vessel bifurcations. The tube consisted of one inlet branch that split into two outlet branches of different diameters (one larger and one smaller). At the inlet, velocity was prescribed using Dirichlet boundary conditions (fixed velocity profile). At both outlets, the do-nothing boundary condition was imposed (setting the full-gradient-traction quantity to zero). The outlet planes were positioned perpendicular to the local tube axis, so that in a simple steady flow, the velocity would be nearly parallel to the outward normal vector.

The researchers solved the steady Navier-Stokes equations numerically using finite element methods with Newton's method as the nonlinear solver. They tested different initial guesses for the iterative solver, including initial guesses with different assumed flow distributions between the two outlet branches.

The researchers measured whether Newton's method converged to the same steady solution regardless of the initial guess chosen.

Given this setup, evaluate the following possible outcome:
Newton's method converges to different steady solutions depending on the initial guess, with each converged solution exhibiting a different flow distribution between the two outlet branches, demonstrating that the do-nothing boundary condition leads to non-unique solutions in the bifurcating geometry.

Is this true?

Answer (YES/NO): YES